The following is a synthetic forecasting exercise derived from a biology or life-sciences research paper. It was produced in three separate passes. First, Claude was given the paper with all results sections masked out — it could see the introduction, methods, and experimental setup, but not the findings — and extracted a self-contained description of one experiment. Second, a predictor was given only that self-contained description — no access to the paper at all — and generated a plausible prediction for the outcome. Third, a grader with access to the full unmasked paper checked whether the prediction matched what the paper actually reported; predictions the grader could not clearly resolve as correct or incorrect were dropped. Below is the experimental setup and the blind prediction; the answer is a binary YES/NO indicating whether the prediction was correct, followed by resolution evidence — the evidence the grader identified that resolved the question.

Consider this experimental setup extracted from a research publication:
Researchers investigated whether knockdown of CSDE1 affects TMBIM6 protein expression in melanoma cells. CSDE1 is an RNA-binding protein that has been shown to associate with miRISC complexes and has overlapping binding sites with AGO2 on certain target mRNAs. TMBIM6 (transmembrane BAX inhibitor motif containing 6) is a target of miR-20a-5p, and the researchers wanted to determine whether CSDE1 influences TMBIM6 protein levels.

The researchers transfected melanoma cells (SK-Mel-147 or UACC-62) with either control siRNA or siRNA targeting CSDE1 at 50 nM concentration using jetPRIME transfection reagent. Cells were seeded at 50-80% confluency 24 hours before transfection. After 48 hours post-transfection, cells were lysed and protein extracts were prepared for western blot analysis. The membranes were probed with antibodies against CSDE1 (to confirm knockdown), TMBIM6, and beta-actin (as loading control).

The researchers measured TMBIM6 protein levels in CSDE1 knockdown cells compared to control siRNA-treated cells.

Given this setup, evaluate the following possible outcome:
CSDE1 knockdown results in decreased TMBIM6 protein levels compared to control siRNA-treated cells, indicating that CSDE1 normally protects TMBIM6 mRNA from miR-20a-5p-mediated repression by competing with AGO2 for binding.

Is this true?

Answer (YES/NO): YES